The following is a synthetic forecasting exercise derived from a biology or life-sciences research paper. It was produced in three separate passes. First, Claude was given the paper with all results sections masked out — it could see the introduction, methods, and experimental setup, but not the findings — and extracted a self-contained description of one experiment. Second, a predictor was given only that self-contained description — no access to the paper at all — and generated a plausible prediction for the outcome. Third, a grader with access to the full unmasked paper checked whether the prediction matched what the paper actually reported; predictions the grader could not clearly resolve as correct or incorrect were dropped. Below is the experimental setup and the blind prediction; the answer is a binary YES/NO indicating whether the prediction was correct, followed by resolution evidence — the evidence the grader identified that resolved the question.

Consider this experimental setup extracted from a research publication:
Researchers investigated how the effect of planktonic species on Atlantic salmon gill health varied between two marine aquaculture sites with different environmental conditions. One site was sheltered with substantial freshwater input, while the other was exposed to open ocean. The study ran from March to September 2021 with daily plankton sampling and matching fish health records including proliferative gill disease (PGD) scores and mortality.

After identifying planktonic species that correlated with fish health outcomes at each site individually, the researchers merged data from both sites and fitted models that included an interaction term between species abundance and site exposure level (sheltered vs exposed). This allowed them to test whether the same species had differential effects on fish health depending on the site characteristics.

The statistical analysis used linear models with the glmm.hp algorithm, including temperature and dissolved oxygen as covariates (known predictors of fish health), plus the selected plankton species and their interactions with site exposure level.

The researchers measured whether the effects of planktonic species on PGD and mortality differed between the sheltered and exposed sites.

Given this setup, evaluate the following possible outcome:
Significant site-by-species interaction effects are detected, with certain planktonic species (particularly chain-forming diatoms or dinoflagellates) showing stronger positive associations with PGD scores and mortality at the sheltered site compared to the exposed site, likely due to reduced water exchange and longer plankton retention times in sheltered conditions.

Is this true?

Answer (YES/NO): NO